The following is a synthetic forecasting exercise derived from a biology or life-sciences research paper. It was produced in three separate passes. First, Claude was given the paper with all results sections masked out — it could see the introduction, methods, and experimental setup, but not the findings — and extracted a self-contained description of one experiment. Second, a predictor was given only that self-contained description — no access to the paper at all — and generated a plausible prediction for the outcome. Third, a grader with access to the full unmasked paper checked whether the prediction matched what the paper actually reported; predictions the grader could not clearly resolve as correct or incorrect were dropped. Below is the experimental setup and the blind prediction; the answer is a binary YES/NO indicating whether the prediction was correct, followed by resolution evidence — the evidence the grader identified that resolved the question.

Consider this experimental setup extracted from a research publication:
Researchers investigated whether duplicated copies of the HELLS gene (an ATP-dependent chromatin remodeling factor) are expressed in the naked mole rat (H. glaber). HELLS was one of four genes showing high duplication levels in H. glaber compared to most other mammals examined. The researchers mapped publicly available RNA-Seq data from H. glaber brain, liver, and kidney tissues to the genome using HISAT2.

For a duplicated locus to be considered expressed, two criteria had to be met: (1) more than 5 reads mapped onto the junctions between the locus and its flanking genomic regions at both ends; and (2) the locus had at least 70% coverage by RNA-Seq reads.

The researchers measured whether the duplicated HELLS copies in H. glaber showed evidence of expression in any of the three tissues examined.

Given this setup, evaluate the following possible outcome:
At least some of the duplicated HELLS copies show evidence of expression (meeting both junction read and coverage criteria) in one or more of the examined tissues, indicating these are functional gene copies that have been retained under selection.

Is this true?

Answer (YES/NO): YES